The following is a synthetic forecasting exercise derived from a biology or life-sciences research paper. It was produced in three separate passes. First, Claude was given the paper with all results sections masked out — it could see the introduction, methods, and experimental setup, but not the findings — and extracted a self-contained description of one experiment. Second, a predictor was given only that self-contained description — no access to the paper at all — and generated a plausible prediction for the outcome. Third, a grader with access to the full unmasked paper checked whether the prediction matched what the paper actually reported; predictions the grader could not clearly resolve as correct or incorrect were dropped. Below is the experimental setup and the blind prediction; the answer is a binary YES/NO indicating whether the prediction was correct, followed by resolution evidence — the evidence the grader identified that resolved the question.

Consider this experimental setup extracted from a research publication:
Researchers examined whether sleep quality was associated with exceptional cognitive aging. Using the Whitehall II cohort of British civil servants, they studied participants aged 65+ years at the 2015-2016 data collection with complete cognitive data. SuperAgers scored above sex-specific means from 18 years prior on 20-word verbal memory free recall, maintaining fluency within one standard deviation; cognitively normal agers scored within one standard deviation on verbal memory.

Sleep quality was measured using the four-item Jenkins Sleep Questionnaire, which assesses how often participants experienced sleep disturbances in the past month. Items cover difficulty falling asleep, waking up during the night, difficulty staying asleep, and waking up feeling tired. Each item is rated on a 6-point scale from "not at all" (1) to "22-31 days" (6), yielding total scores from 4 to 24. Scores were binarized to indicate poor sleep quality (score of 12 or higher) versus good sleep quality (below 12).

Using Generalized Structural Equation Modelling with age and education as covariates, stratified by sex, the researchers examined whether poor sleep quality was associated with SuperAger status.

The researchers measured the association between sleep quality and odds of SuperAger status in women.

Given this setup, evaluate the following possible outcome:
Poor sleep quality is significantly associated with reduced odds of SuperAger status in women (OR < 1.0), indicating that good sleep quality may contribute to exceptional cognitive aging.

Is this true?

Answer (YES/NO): NO